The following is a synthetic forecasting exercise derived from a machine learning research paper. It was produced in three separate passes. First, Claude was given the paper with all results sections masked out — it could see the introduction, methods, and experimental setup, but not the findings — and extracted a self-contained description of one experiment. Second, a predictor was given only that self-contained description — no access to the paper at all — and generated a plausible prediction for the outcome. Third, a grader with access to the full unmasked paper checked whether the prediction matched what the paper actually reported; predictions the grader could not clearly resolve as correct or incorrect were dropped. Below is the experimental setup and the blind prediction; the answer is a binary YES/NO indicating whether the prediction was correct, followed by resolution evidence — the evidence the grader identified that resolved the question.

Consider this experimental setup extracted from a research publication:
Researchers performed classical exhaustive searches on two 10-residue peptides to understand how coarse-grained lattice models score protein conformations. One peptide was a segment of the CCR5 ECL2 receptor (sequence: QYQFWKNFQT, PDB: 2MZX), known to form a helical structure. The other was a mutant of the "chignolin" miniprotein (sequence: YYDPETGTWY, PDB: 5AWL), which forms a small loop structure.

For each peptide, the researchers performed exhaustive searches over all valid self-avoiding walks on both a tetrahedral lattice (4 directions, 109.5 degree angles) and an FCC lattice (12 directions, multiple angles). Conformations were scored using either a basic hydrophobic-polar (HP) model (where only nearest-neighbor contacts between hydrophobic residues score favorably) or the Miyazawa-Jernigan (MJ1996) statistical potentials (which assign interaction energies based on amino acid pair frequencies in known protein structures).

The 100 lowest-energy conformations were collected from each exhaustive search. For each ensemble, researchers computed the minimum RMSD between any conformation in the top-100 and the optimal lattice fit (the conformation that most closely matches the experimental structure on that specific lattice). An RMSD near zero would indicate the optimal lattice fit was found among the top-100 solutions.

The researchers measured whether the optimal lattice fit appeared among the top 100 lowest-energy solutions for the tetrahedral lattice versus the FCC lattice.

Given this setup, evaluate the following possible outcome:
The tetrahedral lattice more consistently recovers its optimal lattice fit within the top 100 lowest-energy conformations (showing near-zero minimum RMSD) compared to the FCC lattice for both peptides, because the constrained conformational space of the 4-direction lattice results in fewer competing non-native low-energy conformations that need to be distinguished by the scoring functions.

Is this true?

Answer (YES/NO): YES